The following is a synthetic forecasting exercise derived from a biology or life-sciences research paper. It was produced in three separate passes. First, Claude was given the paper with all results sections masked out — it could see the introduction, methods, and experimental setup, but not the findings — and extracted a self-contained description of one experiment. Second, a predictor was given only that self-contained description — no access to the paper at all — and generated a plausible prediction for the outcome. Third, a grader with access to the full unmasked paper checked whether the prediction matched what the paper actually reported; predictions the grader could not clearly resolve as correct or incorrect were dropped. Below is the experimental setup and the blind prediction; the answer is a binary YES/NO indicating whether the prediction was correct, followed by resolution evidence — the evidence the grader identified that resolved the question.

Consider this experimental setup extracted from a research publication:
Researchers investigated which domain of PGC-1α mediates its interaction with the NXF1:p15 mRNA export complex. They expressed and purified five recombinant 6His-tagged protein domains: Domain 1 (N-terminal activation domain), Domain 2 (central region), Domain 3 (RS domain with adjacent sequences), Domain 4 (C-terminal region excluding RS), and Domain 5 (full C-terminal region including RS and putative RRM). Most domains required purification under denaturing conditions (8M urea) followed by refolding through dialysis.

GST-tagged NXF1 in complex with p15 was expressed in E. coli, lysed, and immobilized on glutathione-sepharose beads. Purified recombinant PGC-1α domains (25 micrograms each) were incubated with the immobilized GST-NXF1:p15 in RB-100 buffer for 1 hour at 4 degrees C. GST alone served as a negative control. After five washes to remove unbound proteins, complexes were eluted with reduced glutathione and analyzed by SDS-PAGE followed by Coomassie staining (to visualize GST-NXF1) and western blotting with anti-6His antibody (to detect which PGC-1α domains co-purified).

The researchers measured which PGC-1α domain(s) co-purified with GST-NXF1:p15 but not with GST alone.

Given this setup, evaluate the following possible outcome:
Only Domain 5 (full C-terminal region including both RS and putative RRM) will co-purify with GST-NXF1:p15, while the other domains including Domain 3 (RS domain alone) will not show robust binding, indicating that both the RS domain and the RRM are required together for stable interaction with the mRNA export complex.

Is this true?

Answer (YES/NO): NO